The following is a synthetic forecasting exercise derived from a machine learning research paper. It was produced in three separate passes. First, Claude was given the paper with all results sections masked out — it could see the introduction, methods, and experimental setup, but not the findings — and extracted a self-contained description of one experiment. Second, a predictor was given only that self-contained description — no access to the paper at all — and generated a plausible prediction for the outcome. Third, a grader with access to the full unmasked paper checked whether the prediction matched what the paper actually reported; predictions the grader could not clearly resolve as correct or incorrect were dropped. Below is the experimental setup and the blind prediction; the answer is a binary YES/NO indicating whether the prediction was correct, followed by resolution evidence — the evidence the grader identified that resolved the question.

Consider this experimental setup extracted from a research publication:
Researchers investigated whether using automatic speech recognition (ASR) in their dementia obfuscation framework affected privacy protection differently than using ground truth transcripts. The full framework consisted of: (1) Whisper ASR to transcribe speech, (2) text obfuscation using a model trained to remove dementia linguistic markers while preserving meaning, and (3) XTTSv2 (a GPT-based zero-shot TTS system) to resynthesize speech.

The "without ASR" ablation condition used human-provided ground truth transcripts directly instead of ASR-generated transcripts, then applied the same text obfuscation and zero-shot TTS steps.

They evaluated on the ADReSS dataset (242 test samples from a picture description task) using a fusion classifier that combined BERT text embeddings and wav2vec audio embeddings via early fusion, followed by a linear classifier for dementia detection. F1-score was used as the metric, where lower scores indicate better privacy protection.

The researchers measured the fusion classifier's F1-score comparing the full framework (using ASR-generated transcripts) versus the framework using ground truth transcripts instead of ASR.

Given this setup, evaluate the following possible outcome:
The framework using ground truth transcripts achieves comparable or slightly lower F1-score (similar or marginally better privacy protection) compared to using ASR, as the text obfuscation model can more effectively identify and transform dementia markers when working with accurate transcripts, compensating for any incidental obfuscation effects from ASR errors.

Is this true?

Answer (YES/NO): NO